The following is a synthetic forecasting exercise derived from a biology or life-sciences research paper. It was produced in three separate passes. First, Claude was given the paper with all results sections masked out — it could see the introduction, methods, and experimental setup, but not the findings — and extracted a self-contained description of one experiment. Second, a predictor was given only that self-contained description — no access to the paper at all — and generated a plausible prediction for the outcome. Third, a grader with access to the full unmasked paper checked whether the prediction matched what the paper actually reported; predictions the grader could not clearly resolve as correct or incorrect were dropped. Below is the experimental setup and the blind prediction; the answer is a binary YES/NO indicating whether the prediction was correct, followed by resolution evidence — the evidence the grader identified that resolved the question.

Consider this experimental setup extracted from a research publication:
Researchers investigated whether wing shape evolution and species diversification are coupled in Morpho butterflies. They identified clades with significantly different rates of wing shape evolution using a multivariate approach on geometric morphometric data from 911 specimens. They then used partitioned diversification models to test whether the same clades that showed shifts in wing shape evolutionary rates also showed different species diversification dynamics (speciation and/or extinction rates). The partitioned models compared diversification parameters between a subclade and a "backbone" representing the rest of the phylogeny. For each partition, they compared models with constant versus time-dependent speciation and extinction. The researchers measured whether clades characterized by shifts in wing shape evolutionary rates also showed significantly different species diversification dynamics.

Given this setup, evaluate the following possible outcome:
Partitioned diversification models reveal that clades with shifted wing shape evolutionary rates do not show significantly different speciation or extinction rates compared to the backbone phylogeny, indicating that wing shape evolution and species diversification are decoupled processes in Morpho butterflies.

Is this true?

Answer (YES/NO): NO